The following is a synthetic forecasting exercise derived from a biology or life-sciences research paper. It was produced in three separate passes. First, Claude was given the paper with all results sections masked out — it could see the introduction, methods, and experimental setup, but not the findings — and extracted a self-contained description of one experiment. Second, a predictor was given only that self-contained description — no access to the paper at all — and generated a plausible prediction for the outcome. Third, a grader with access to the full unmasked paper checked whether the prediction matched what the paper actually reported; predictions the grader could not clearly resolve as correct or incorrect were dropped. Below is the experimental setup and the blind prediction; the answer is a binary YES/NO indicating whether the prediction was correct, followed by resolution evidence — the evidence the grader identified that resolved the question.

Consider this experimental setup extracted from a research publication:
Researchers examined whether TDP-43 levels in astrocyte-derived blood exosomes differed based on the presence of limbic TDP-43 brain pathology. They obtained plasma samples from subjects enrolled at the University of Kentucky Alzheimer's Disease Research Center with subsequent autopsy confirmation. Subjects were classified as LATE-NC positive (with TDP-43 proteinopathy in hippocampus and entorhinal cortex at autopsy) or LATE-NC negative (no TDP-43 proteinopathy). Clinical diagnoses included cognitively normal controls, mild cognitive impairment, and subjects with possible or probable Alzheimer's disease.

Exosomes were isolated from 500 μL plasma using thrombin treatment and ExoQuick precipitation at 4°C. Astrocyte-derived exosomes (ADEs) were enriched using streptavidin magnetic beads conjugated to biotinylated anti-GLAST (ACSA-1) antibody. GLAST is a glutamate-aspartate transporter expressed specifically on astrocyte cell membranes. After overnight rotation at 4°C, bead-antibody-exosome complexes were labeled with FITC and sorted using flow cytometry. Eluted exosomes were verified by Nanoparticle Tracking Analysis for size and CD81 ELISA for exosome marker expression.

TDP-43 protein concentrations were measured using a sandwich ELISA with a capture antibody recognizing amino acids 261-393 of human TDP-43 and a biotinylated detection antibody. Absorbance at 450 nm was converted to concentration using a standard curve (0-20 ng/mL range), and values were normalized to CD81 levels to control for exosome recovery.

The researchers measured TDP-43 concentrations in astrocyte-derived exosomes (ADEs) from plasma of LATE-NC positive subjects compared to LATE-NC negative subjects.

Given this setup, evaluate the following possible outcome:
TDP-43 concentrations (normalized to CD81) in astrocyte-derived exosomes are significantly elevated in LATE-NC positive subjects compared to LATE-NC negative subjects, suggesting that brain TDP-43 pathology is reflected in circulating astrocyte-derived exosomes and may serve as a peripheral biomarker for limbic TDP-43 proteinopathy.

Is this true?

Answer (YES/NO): YES